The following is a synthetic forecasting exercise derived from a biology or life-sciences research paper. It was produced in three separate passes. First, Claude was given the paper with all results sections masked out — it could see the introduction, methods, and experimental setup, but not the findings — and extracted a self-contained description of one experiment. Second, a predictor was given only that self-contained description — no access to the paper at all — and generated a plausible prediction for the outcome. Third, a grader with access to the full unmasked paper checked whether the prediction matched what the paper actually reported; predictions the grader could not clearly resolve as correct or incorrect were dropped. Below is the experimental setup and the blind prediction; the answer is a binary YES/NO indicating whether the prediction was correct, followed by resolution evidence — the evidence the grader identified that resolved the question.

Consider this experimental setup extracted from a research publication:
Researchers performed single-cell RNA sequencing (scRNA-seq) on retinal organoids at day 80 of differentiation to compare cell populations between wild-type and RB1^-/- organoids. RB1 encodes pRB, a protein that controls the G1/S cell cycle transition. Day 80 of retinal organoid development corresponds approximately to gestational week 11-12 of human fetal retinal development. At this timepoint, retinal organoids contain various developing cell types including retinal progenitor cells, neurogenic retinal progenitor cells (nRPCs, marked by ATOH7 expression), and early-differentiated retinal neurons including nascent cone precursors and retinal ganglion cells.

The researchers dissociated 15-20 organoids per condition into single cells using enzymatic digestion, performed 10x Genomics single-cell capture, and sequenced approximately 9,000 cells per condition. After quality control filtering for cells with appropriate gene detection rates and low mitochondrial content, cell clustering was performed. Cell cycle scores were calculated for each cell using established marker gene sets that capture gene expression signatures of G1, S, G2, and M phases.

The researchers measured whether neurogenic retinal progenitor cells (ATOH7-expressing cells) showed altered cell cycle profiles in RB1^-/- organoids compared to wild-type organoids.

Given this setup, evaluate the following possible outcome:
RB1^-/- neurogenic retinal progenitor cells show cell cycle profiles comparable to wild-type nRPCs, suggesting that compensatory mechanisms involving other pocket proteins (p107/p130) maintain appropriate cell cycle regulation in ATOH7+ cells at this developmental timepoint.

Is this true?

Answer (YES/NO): NO